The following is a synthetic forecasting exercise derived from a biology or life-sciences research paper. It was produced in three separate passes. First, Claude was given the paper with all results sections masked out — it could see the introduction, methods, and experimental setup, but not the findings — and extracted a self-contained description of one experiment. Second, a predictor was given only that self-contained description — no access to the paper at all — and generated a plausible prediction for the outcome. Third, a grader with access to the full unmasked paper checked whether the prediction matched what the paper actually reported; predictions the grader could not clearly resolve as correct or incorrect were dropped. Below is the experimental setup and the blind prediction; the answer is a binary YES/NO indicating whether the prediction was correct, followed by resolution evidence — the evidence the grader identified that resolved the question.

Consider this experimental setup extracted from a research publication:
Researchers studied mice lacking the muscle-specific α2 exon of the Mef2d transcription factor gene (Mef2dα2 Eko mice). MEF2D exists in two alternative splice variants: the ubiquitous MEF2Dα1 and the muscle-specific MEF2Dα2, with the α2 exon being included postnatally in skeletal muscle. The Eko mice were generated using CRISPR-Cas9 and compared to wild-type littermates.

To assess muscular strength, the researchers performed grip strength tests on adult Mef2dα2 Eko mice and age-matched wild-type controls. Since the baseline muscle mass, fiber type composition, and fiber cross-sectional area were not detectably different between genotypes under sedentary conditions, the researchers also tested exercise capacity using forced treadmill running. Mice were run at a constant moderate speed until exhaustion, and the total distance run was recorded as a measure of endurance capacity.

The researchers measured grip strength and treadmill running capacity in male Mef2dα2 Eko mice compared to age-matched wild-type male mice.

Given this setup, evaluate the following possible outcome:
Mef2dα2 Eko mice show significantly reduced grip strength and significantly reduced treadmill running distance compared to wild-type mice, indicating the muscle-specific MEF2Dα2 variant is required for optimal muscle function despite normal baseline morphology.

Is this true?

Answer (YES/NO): NO